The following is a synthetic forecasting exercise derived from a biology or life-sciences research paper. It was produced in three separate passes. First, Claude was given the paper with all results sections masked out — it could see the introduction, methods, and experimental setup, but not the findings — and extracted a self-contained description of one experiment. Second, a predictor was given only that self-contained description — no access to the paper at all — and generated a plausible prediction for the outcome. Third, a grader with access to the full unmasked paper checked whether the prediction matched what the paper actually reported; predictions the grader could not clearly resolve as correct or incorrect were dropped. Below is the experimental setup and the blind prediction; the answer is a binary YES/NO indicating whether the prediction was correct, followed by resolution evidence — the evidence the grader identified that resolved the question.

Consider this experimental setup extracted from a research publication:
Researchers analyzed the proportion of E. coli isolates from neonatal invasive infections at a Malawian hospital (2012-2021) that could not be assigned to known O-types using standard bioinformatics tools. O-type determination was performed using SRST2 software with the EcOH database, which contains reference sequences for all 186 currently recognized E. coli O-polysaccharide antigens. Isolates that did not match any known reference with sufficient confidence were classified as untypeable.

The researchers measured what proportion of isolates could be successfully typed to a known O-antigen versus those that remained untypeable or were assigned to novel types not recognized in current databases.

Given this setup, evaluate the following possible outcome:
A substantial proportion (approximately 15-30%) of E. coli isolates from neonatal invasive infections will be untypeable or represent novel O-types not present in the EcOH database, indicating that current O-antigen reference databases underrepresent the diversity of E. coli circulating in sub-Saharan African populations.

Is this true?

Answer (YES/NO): NO